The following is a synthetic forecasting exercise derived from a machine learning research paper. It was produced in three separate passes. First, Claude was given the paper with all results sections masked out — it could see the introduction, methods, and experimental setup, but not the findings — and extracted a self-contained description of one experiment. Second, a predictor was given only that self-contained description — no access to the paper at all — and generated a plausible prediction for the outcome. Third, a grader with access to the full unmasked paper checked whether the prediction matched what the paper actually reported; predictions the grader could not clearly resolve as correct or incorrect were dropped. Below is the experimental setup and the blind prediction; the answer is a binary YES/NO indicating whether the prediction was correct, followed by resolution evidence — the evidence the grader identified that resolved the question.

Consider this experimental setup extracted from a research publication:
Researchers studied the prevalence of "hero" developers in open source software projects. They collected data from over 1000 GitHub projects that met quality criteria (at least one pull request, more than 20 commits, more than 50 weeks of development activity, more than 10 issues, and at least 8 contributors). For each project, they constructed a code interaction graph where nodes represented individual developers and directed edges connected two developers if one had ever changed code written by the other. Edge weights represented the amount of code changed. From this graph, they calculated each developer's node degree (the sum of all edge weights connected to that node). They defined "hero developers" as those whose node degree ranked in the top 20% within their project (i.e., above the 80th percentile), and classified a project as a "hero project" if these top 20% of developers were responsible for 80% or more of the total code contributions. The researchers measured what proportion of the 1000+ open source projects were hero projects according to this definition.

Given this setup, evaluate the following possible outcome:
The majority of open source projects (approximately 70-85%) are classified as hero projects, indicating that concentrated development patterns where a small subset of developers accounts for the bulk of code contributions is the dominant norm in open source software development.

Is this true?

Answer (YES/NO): NO